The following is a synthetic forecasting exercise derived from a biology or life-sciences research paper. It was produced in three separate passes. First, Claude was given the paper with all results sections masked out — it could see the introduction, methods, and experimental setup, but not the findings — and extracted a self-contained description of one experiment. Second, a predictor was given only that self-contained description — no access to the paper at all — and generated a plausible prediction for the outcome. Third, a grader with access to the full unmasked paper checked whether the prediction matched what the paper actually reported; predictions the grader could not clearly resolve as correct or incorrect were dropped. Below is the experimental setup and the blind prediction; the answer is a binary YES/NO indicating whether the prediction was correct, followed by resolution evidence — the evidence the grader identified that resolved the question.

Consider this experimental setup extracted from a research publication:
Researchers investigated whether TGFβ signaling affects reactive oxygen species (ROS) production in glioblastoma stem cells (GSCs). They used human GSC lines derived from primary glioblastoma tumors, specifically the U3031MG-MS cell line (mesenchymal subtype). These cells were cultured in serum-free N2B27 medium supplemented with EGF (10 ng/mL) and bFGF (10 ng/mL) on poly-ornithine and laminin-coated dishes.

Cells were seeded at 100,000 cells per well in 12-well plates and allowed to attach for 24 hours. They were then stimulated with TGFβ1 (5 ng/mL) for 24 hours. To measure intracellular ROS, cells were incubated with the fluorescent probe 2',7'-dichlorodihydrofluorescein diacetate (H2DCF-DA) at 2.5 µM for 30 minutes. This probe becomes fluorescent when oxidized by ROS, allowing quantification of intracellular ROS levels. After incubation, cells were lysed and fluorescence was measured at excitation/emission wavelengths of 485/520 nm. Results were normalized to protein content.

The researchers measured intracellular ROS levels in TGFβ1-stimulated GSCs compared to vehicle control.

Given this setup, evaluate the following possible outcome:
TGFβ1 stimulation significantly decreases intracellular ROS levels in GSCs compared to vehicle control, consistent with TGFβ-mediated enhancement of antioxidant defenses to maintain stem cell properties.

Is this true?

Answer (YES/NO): NO